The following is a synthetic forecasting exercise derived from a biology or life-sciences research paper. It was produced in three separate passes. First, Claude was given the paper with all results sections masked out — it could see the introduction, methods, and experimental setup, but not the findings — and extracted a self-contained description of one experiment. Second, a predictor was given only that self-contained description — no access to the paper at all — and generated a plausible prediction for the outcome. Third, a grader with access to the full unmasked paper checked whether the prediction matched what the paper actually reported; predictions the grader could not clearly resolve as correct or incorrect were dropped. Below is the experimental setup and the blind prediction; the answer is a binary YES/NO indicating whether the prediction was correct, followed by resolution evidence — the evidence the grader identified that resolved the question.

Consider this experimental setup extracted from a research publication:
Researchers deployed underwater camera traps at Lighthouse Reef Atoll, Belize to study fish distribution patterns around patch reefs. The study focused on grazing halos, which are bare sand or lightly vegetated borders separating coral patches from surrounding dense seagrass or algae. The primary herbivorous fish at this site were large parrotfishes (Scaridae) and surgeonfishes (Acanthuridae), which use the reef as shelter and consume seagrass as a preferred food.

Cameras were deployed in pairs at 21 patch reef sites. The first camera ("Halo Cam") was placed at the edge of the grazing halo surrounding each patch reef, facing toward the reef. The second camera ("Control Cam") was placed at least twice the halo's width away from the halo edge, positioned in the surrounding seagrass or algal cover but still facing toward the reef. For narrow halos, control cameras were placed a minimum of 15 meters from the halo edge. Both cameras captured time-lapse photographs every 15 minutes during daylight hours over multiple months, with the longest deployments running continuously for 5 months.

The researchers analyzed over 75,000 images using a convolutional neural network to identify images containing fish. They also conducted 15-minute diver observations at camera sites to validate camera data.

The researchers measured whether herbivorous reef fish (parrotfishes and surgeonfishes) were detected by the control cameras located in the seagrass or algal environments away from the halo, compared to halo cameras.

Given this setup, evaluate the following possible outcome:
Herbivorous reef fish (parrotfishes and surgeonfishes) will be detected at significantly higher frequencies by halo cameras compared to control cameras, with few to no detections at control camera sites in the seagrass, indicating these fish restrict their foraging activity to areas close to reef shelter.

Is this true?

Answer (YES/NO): YES